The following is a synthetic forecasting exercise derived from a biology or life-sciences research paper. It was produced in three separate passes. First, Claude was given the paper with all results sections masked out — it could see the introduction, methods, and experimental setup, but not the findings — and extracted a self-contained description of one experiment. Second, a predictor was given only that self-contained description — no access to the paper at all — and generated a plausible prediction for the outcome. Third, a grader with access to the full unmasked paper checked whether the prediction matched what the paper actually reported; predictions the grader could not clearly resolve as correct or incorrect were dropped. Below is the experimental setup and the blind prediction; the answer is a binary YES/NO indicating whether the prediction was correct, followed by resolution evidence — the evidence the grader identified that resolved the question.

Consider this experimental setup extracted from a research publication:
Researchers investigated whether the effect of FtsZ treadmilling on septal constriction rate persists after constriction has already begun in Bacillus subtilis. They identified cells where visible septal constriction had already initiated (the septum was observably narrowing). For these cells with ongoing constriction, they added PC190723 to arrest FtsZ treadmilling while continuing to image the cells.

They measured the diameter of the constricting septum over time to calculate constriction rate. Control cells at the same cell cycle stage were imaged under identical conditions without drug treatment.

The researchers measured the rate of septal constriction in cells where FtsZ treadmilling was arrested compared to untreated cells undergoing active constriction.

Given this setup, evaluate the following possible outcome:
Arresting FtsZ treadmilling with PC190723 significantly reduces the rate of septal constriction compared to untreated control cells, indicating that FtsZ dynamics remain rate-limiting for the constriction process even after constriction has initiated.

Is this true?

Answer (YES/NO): NO